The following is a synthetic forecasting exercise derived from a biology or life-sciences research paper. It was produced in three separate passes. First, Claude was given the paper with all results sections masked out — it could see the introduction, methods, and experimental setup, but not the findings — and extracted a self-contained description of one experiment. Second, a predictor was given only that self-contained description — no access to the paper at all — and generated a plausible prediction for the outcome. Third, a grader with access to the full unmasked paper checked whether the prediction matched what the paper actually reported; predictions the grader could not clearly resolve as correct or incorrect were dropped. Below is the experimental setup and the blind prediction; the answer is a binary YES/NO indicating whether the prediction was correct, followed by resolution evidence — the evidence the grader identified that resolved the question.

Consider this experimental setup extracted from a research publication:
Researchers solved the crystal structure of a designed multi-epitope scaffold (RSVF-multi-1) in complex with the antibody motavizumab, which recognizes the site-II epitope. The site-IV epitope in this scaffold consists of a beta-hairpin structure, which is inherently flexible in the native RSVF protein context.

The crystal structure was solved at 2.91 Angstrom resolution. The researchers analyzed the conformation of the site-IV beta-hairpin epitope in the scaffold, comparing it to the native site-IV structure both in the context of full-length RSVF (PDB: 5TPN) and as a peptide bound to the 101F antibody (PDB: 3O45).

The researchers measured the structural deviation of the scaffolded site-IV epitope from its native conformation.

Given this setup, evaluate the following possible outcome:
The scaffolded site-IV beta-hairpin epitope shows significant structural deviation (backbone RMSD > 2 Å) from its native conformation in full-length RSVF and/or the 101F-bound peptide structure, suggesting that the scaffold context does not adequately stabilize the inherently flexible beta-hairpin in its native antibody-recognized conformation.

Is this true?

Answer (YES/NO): NO